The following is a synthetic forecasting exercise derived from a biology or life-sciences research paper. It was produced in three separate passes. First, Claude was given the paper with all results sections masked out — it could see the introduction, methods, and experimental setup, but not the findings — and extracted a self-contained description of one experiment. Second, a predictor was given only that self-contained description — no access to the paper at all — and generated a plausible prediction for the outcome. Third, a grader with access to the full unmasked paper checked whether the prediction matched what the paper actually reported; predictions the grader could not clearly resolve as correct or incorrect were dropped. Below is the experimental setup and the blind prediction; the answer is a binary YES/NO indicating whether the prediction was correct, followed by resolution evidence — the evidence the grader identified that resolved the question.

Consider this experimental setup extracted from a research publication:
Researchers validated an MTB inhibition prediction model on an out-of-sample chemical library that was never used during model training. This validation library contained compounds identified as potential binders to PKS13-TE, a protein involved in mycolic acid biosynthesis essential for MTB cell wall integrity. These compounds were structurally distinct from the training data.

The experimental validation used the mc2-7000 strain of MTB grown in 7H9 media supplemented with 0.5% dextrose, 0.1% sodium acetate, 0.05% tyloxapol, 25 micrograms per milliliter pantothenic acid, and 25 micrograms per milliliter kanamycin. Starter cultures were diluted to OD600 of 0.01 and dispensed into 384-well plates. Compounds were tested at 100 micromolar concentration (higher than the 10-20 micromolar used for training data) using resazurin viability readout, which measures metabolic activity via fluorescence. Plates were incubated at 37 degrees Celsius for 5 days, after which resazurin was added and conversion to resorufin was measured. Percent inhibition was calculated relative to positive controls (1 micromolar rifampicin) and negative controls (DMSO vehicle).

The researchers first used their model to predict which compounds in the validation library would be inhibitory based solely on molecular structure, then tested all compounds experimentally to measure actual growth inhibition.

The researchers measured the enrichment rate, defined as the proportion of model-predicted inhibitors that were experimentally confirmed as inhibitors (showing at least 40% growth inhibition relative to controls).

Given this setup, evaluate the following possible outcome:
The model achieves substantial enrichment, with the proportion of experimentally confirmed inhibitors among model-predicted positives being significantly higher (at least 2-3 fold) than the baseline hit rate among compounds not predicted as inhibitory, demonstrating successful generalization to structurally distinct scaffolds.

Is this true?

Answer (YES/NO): YES